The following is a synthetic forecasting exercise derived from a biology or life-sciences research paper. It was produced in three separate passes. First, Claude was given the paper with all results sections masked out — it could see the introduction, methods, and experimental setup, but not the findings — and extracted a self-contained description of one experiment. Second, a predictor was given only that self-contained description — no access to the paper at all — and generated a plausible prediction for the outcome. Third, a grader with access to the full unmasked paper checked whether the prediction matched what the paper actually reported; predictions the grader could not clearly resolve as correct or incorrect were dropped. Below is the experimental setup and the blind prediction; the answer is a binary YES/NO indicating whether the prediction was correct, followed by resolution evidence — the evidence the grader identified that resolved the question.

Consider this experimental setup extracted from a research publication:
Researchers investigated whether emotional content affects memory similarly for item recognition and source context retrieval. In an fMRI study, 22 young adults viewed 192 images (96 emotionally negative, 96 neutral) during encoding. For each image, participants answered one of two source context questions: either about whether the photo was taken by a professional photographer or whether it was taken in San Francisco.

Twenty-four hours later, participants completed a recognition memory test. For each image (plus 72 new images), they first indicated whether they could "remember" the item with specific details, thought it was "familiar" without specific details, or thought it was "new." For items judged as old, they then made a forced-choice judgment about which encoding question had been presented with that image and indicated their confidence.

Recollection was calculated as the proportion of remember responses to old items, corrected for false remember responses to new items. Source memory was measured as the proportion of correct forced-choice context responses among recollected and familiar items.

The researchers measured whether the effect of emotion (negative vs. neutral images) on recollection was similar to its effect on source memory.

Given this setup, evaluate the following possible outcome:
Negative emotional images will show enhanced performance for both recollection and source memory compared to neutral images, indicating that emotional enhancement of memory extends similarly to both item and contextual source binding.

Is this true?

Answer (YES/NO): NO